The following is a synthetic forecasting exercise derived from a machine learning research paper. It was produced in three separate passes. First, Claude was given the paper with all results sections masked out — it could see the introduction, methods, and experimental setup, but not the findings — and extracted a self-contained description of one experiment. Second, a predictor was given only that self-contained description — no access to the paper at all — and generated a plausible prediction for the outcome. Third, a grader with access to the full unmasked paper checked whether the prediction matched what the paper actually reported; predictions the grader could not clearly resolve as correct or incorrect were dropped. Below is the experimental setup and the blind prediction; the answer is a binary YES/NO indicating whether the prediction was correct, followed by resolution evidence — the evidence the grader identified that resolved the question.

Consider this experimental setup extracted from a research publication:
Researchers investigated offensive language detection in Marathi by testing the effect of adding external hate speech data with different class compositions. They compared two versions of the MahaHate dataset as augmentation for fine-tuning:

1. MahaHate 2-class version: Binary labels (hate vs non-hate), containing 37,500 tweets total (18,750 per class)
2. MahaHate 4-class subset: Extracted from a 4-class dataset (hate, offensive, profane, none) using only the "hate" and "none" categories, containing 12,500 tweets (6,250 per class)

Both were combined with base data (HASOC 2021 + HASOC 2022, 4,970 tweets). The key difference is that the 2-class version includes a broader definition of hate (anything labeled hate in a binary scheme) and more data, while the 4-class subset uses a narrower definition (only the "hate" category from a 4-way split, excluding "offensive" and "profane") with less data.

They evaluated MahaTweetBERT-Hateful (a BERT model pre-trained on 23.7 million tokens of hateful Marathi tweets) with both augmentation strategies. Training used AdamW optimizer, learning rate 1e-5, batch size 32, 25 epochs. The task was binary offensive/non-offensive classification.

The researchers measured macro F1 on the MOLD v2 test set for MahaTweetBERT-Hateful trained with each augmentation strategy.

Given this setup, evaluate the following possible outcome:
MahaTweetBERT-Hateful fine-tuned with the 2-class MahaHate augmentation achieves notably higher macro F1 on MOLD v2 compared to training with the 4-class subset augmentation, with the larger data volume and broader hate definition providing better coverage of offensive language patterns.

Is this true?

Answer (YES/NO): NO